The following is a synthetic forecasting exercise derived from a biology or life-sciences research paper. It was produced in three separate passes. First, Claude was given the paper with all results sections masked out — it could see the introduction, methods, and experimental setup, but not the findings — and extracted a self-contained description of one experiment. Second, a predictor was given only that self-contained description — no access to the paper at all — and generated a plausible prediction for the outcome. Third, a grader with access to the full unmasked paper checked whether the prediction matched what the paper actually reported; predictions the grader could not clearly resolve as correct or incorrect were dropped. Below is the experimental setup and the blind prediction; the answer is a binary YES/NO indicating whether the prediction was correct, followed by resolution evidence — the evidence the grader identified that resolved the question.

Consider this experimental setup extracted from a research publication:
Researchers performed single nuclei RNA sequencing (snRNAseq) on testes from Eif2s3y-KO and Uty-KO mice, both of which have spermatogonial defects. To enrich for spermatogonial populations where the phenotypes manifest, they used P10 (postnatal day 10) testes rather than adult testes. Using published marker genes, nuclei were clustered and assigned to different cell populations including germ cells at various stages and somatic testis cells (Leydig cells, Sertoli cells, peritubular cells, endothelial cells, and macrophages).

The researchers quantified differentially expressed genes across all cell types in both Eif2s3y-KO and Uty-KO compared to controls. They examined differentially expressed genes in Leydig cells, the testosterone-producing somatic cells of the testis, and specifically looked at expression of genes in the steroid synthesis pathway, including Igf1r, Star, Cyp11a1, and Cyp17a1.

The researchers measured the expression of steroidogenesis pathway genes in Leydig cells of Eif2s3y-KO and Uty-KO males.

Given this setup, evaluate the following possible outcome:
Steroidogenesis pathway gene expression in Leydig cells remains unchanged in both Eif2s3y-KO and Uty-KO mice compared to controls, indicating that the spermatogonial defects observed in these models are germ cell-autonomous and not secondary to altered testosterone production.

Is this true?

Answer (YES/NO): NO